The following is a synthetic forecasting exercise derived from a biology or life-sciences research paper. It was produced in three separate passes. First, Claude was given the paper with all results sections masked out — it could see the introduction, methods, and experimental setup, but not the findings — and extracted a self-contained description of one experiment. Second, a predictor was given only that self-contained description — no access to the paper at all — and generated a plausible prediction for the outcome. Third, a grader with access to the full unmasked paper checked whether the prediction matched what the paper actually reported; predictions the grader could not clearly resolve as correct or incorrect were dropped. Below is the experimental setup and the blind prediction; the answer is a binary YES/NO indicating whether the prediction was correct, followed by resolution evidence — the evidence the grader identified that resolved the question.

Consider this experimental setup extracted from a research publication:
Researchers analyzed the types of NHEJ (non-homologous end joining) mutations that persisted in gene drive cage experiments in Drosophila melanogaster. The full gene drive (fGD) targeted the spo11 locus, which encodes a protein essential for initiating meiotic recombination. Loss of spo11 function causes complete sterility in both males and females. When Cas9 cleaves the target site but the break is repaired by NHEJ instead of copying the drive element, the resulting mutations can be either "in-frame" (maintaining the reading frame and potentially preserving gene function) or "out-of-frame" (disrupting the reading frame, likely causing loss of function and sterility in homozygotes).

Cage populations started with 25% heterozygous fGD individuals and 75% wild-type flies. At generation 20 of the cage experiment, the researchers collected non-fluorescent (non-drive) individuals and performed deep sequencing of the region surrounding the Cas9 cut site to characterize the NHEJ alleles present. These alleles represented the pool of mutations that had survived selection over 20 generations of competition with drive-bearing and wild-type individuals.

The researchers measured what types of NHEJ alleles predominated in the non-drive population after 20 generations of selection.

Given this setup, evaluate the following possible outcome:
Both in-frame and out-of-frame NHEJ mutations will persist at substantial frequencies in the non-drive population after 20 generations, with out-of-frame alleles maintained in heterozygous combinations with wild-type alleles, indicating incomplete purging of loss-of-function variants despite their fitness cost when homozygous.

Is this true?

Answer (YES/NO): NO